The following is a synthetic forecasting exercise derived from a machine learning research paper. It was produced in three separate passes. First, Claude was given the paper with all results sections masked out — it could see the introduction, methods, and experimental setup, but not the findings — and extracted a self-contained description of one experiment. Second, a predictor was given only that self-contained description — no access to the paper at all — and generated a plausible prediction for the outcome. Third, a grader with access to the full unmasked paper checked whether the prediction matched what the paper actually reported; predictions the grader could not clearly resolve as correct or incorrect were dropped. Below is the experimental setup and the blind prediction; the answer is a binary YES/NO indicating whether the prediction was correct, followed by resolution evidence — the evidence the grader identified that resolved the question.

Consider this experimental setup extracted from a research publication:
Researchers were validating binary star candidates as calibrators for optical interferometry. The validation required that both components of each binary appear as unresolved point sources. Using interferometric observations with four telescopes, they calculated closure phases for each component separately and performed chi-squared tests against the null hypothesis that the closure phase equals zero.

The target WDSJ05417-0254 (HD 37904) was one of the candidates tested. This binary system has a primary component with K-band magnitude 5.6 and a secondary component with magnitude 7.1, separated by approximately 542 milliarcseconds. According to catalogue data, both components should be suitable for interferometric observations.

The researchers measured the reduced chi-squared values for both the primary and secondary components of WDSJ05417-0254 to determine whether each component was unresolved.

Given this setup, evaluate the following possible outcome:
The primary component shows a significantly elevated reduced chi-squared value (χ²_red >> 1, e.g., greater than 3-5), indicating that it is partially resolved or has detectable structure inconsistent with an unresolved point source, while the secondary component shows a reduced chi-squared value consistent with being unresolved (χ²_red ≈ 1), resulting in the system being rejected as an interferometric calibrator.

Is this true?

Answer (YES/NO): NO